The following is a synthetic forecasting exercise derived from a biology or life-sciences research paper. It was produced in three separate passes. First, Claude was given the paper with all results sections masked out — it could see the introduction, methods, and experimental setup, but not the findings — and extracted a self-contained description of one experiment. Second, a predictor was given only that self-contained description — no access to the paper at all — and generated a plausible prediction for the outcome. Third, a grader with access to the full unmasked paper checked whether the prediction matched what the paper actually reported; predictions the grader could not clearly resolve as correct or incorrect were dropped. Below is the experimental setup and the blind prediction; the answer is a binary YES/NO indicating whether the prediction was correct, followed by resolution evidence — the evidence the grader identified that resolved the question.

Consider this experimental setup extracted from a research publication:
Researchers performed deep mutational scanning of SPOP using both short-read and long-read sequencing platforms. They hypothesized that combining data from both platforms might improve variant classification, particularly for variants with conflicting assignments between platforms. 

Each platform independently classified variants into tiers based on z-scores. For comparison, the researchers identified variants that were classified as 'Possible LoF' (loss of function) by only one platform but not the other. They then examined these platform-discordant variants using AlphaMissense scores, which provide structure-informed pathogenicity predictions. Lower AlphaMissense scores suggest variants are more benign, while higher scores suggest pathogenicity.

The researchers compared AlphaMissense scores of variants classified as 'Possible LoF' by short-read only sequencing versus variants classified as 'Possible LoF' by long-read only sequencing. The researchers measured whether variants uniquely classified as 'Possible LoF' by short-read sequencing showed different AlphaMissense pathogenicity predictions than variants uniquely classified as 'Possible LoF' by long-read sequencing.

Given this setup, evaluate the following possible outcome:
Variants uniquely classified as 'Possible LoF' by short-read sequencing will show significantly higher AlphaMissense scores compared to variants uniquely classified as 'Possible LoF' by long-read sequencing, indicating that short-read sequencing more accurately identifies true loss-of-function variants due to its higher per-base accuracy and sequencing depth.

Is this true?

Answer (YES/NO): NO